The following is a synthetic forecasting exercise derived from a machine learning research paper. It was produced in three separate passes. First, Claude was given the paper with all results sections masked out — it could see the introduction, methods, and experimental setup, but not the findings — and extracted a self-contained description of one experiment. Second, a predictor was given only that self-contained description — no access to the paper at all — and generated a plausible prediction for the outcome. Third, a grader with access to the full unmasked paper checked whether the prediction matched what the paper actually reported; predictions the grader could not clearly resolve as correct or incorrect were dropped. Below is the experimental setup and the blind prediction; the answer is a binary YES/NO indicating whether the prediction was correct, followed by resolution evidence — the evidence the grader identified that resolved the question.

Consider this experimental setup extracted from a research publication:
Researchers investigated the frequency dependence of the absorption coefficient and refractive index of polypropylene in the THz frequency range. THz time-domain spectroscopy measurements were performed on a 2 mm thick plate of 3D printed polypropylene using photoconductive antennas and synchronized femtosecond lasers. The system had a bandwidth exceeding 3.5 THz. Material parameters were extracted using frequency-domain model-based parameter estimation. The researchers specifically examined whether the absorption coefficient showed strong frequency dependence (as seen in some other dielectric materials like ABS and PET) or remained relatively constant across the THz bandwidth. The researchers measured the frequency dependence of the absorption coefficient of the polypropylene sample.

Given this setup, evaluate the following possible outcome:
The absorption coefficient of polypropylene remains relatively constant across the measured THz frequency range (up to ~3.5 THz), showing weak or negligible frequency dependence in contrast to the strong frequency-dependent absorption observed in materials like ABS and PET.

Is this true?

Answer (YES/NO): YES